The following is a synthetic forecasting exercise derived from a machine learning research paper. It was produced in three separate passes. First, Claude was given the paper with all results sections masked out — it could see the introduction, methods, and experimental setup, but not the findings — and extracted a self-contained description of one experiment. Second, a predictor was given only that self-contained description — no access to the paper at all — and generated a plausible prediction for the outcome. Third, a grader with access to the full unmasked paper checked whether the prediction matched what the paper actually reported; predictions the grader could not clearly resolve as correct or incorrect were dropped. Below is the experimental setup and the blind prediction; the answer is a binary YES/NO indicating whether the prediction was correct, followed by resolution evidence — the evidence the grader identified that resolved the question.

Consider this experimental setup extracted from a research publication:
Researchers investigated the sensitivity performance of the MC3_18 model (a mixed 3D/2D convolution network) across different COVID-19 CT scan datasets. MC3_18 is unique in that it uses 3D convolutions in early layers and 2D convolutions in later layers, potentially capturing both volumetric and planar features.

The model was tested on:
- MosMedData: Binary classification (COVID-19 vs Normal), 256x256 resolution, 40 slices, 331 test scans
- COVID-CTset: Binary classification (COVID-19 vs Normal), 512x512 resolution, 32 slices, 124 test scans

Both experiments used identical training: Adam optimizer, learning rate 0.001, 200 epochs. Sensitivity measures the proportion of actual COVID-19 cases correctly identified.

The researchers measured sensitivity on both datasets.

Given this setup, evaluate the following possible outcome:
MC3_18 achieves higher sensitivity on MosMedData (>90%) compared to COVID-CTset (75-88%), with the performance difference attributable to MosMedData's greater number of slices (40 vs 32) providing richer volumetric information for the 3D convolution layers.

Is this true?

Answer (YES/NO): NO